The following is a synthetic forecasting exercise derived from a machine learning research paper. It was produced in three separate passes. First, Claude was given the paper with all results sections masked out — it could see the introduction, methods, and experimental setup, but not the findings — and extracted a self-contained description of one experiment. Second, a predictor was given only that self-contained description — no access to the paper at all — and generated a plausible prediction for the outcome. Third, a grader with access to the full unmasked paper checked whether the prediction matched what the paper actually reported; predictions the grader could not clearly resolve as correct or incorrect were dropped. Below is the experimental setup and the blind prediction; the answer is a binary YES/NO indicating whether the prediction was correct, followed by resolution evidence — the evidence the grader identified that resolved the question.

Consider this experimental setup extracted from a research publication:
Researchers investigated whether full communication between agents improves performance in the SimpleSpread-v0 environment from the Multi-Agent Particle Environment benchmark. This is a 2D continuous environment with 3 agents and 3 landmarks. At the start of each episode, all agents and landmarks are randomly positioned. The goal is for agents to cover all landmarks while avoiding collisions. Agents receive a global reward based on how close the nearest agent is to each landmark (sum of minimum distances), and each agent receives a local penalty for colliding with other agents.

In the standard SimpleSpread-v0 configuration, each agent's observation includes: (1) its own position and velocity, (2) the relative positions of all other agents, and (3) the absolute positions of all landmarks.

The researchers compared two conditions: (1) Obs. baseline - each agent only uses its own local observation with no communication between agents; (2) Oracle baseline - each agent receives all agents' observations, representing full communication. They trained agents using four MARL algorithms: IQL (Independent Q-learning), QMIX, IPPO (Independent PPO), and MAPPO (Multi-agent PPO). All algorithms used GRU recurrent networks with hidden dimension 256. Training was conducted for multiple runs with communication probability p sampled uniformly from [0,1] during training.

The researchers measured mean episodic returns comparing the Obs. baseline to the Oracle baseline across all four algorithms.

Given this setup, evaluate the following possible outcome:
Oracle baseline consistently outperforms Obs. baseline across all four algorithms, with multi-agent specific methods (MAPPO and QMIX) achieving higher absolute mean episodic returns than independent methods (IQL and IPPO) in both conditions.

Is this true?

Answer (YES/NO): NO